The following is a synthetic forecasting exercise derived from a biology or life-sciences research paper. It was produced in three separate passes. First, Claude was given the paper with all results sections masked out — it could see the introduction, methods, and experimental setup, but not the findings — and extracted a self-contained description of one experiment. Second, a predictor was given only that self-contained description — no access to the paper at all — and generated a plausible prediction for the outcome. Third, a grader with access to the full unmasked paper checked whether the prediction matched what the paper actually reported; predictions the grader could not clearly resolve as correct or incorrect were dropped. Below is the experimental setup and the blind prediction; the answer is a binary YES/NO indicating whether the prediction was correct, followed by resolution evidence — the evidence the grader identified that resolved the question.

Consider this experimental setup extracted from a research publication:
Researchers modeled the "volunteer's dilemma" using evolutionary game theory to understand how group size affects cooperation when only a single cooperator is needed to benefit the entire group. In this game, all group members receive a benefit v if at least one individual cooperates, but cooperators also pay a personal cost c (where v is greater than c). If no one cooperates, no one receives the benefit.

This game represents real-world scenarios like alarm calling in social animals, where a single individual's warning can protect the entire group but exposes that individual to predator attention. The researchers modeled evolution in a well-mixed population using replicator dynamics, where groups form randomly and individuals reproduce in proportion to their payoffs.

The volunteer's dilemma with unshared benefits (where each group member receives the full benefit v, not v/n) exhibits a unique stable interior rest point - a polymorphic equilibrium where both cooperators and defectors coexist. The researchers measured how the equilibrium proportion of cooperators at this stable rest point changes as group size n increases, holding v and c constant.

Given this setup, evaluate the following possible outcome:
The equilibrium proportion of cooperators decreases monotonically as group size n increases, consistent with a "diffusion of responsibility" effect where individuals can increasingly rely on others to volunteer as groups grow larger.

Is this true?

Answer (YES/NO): YES